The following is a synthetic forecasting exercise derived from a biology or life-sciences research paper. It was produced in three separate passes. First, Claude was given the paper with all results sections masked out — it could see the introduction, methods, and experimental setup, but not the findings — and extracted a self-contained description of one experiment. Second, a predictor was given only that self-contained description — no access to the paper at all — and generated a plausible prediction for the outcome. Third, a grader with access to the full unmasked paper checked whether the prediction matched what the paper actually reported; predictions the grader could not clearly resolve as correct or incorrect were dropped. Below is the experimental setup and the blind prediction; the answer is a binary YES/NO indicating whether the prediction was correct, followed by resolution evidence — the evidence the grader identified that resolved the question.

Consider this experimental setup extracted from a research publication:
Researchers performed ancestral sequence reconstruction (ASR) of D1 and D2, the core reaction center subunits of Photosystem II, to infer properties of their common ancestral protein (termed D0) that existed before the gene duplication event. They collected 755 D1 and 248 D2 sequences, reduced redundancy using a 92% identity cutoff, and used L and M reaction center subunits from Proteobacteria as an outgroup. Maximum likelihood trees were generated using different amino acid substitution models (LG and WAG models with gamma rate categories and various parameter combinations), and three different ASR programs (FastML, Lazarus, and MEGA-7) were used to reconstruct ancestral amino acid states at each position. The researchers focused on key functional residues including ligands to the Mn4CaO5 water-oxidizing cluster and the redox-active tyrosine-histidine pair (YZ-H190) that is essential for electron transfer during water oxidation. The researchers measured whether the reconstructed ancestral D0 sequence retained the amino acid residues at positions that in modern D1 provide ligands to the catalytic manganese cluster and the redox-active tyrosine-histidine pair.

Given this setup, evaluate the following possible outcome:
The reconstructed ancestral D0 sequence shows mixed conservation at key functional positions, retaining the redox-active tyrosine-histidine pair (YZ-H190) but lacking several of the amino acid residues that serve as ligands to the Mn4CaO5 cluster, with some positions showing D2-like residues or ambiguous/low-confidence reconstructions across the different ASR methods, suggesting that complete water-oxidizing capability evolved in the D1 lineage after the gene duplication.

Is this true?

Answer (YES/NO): NO